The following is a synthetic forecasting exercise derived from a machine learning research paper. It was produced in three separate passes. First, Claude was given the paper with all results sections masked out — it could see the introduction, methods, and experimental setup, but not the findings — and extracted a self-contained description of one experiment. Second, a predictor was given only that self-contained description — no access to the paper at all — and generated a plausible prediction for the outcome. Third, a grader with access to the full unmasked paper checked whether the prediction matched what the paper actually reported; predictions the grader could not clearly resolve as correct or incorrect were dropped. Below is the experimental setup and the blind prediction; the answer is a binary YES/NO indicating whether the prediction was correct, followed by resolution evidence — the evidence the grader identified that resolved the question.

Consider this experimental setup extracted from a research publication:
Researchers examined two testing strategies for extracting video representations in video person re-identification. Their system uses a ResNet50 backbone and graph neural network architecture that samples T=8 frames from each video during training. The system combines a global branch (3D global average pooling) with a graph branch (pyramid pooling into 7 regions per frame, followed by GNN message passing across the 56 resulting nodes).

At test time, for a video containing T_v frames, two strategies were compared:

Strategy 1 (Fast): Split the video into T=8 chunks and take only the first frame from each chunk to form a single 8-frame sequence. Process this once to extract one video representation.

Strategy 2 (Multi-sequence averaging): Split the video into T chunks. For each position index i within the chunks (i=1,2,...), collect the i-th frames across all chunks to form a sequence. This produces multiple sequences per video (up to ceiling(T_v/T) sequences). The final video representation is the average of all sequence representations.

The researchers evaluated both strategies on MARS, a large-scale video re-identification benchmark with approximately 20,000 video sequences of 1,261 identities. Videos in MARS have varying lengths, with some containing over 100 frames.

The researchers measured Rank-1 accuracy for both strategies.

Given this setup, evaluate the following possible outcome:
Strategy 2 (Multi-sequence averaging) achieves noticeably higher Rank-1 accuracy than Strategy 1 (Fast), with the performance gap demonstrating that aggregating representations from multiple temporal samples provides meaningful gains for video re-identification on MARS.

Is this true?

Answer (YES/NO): NO